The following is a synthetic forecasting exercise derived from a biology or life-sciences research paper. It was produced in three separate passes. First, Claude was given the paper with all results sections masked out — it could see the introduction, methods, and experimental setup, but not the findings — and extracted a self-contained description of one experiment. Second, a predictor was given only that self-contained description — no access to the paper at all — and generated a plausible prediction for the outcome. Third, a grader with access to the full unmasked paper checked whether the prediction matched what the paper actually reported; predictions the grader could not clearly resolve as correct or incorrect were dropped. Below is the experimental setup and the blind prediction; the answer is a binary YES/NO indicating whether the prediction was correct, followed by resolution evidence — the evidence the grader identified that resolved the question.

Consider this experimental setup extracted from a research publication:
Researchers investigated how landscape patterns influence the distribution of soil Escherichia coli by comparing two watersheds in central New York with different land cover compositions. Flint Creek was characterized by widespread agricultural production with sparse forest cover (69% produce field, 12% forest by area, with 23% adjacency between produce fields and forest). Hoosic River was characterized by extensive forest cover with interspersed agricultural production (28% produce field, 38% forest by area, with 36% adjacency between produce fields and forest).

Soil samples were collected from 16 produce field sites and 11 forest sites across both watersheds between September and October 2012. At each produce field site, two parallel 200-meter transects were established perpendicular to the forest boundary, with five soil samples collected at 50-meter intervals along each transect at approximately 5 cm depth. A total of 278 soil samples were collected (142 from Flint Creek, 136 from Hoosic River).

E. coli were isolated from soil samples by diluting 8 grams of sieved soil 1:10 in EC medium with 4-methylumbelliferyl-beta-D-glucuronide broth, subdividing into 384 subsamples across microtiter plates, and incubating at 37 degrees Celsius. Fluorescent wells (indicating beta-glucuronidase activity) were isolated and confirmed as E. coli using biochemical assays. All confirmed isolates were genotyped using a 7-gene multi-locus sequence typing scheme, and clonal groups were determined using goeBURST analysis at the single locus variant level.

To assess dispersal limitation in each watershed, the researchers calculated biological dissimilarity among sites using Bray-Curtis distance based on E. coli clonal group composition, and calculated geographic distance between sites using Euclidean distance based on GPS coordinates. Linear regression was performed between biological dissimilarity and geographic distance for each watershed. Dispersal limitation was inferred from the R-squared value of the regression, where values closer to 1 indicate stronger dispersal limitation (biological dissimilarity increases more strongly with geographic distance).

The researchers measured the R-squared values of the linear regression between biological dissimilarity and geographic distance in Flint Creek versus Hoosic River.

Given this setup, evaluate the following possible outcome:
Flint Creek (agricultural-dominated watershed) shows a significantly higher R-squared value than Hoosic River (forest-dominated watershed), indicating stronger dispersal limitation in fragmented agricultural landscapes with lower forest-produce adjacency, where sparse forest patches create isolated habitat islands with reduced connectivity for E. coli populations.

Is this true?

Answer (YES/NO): YES